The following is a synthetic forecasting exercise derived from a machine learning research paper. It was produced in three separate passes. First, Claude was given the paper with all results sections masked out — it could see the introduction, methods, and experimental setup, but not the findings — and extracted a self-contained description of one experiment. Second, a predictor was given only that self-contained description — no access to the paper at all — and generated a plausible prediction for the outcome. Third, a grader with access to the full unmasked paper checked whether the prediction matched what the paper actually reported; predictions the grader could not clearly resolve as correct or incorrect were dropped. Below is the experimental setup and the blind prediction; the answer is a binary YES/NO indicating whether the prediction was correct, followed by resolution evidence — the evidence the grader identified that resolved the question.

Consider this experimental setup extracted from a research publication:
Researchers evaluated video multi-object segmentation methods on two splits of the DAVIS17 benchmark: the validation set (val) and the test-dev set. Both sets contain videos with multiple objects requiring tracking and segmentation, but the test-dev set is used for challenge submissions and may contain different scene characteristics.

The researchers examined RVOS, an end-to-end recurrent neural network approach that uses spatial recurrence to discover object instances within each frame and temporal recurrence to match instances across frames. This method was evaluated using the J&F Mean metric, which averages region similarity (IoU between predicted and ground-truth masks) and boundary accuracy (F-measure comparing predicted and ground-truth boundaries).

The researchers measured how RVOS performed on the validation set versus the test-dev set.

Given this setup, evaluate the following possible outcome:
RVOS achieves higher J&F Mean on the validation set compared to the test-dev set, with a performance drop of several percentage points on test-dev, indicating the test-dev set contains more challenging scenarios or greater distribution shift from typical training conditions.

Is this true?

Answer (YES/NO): YES